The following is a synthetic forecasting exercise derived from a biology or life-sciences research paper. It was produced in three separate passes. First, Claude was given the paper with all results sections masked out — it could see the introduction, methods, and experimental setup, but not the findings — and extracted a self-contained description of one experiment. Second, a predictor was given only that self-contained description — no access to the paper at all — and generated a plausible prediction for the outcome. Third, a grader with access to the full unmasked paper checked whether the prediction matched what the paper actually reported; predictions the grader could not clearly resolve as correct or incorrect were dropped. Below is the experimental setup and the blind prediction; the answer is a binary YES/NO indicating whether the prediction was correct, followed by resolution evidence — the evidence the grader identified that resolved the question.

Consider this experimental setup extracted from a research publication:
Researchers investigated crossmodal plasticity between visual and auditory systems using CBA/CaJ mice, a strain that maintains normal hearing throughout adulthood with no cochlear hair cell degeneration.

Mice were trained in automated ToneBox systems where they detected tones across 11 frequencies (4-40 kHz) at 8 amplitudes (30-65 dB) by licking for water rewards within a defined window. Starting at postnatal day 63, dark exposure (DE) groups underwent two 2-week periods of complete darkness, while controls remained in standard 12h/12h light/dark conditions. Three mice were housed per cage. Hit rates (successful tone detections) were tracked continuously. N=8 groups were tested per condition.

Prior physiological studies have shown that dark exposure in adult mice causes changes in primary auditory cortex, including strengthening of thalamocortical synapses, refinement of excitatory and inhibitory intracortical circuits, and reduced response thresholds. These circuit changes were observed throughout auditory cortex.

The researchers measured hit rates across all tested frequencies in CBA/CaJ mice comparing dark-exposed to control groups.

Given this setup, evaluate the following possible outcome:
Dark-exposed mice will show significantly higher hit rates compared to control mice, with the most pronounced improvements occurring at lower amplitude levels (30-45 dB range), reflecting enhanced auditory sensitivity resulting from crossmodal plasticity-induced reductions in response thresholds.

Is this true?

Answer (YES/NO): NO